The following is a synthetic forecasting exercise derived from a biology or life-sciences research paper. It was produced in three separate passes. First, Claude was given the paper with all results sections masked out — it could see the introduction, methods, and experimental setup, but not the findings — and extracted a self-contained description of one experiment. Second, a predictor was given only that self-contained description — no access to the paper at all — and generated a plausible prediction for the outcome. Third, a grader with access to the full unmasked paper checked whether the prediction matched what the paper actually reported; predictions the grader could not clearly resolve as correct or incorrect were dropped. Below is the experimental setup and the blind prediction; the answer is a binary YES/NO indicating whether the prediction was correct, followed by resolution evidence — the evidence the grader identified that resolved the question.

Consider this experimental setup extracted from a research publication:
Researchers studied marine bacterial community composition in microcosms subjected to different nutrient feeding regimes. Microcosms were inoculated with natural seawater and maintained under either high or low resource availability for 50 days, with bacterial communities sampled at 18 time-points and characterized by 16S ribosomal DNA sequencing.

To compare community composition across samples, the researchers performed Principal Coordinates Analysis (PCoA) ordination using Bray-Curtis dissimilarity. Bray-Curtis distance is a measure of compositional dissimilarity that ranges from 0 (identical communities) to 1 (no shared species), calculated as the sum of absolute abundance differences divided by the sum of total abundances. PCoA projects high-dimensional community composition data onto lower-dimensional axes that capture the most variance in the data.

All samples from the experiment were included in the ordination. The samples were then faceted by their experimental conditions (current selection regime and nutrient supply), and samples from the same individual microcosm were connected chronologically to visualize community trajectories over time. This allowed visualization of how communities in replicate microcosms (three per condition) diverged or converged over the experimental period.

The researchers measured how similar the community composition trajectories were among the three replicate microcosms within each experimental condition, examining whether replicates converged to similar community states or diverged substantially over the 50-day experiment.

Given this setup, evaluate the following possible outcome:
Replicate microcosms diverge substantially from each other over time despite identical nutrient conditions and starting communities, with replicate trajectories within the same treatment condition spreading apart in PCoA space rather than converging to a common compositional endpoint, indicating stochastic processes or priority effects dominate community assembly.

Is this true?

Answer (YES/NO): NO